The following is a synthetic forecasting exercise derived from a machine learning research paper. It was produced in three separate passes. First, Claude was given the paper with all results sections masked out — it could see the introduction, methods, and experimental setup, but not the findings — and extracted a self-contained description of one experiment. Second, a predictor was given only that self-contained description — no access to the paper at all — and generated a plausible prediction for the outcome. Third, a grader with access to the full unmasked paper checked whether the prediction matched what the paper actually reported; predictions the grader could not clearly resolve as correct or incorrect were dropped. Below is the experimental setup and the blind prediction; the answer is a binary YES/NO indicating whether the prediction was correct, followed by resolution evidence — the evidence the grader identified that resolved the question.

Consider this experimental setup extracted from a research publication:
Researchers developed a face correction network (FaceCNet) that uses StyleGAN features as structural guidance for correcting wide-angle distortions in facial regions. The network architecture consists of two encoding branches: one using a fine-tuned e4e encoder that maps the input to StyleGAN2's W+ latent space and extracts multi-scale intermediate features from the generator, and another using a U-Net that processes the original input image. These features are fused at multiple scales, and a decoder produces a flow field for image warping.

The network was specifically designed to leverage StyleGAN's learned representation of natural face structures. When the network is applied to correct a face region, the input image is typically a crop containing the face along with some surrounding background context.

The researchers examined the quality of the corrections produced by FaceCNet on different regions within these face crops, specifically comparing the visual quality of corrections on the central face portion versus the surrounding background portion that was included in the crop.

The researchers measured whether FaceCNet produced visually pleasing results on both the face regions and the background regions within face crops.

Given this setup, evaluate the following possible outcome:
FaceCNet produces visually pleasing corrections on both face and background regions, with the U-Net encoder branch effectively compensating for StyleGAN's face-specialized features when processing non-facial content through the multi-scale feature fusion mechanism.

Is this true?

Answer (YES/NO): NO